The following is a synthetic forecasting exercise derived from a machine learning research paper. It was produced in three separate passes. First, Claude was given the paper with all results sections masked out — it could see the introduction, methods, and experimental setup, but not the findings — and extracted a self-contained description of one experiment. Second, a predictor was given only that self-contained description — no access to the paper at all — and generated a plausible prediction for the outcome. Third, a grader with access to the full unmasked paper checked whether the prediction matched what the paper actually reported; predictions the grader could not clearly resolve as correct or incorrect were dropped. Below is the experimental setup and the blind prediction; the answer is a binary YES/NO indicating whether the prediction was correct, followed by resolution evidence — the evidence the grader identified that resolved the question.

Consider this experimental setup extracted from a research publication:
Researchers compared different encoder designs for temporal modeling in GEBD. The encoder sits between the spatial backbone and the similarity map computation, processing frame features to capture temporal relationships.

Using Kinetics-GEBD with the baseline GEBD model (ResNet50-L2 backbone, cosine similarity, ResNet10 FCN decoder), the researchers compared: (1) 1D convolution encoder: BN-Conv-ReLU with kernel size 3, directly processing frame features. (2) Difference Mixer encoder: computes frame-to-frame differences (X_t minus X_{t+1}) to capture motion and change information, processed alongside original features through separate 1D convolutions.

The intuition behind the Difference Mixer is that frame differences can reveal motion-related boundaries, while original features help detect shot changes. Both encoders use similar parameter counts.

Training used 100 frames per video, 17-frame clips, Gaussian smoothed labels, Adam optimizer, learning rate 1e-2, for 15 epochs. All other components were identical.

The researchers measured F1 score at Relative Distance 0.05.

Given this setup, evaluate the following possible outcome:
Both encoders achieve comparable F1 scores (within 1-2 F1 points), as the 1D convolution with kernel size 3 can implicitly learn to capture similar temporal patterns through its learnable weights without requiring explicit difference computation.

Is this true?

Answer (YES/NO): YES